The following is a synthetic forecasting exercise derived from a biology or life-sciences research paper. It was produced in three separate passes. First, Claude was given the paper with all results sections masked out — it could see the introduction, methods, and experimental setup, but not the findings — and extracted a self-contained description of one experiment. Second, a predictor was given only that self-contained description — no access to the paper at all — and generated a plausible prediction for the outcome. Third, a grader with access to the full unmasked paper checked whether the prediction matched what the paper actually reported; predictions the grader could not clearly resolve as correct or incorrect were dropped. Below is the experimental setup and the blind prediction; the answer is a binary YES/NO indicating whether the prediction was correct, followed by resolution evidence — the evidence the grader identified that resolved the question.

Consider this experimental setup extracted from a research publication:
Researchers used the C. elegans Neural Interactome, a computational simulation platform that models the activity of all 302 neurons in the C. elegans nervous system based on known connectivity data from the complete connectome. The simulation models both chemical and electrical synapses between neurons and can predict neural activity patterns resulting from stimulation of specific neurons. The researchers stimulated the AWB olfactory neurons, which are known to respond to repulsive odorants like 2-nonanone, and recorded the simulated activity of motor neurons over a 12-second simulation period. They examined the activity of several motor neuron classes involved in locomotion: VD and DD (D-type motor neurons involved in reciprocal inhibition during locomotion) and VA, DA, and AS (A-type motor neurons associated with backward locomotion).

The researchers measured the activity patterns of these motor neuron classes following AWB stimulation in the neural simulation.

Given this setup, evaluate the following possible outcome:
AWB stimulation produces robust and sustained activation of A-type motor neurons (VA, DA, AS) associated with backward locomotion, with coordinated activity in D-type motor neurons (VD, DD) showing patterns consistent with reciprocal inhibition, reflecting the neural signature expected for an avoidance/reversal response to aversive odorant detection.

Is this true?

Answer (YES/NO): NO